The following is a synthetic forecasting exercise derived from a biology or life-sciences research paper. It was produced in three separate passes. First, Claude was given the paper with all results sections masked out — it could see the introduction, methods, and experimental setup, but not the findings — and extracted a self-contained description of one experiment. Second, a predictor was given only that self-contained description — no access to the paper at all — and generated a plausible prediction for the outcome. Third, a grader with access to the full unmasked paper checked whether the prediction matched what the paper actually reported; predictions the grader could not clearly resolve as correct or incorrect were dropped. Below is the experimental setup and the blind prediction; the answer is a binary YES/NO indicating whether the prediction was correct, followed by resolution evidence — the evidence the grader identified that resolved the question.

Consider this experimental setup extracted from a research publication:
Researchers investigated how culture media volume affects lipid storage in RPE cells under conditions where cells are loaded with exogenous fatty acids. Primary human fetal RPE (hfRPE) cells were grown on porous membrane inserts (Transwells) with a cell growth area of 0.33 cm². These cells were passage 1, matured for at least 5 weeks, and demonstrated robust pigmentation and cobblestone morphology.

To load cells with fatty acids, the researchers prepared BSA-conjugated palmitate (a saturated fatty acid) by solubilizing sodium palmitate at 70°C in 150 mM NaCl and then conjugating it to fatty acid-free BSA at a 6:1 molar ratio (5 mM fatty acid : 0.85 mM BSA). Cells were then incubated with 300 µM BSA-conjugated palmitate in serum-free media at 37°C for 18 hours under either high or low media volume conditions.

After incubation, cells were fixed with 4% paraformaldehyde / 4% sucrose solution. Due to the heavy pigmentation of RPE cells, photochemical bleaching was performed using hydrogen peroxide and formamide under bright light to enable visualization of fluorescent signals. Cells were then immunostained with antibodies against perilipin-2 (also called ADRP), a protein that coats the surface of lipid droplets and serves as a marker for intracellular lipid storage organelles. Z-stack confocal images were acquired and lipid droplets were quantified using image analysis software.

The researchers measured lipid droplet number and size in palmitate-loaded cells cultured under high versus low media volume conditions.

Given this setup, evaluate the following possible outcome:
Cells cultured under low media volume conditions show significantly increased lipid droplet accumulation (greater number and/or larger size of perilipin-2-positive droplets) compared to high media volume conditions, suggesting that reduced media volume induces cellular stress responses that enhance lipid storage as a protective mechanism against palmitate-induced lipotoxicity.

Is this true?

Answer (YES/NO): NO